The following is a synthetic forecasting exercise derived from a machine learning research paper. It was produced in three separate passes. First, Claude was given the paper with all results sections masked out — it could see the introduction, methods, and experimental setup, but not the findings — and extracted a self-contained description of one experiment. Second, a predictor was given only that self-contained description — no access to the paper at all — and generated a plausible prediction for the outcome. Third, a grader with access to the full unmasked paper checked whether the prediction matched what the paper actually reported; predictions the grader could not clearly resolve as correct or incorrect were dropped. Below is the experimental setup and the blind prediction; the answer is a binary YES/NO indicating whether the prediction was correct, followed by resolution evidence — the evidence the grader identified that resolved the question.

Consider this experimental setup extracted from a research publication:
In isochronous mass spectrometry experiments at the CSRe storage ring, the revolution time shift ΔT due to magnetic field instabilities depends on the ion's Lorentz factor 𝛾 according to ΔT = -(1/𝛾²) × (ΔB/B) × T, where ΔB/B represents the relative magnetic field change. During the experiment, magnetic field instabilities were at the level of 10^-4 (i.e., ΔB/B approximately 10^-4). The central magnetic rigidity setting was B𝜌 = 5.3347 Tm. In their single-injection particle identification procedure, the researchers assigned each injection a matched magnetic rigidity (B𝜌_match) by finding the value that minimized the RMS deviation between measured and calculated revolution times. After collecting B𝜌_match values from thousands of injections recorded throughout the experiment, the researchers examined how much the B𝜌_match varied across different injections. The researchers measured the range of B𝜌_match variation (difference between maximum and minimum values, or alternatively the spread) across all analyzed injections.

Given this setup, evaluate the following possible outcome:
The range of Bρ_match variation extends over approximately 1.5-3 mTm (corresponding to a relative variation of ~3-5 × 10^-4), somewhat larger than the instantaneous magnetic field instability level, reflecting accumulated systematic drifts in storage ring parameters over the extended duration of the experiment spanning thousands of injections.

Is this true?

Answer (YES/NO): NO